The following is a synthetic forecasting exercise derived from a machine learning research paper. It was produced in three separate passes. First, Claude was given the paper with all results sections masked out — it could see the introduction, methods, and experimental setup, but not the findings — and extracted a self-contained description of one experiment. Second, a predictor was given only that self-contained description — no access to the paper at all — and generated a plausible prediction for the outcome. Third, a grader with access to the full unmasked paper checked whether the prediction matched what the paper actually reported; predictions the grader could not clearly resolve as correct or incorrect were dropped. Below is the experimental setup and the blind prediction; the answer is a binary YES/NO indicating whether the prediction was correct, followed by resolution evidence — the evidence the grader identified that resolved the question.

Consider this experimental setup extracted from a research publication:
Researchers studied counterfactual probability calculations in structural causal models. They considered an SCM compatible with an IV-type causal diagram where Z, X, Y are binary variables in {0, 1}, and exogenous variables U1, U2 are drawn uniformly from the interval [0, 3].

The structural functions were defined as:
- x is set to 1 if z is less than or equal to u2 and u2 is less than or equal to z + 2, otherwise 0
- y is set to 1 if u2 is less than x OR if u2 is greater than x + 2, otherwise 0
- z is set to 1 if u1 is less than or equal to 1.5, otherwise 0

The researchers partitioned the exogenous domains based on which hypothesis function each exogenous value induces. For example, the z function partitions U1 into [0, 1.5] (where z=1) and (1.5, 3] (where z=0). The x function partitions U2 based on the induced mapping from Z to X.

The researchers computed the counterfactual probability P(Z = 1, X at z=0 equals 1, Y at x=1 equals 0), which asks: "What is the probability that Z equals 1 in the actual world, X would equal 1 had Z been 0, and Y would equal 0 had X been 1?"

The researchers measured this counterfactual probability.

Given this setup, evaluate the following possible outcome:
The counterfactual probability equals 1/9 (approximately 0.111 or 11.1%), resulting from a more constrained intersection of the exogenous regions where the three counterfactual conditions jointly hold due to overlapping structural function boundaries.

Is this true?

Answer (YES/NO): NO